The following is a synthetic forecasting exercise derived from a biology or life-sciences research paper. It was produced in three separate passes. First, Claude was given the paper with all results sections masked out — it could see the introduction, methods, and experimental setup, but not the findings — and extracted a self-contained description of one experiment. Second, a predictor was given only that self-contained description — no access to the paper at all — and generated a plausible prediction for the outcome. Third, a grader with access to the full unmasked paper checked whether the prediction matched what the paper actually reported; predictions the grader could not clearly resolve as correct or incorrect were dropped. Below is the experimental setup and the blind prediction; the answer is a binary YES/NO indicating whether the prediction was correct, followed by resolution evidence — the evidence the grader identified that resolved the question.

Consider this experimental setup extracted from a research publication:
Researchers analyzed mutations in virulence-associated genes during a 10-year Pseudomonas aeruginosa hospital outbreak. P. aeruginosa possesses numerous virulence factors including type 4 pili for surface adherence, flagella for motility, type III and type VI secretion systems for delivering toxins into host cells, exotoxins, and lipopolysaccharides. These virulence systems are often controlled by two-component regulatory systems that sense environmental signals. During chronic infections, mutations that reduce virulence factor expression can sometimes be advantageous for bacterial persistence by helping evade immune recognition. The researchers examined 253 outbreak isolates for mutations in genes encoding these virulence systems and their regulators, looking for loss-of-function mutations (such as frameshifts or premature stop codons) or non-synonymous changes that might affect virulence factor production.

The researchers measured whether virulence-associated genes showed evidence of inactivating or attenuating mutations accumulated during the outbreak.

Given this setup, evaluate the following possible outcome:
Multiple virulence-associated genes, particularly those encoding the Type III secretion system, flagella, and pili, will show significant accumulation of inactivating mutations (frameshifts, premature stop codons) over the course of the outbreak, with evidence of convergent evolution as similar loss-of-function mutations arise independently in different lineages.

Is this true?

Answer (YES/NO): NO